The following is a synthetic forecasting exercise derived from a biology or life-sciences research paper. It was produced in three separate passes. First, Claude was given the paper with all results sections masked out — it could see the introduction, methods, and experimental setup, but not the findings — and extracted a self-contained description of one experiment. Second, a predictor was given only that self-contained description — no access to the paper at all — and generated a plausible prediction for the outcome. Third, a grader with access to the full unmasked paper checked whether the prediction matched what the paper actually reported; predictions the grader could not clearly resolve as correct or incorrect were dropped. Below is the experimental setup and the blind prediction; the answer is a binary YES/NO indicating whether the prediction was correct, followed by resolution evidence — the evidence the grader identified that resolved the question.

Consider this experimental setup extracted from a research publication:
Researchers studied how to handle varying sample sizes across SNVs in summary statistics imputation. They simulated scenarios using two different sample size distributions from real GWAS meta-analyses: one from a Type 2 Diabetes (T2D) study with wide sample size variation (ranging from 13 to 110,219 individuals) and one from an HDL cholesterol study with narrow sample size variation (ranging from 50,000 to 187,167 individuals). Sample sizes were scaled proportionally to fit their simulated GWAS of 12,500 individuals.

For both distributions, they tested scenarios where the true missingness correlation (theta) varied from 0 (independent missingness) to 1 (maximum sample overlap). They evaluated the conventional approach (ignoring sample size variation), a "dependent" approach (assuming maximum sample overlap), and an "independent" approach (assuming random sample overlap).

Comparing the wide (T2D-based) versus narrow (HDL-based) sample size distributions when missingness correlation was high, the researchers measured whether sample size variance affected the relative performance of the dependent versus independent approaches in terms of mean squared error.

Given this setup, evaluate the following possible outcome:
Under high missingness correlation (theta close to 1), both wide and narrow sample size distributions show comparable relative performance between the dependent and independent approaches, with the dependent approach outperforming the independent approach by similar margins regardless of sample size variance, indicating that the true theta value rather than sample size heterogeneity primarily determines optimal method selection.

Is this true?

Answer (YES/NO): NO